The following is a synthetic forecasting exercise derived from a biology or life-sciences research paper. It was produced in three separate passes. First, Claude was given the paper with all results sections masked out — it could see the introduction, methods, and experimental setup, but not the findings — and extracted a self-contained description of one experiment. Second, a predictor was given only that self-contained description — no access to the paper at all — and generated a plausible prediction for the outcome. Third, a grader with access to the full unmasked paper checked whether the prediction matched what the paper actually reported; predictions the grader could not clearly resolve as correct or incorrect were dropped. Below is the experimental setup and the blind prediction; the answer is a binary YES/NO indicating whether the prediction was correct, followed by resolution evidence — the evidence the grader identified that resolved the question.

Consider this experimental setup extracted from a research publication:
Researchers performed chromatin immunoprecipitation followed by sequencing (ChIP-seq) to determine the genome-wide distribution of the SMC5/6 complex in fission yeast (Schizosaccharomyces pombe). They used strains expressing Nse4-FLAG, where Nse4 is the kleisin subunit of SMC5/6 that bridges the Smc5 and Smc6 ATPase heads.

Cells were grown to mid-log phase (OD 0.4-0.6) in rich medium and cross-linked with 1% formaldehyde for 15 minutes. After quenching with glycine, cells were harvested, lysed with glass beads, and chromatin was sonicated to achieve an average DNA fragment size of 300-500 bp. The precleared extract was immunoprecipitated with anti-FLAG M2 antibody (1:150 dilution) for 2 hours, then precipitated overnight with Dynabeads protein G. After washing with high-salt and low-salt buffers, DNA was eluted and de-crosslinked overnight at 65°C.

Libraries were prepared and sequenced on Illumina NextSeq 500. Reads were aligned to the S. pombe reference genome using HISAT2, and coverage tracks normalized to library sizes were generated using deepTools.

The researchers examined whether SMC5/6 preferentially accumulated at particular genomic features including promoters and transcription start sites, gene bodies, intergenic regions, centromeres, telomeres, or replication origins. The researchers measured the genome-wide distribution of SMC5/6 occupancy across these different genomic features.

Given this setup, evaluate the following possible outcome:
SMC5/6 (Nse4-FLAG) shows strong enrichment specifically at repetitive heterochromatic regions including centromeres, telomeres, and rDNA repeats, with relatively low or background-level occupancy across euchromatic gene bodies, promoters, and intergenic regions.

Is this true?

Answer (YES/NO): NO